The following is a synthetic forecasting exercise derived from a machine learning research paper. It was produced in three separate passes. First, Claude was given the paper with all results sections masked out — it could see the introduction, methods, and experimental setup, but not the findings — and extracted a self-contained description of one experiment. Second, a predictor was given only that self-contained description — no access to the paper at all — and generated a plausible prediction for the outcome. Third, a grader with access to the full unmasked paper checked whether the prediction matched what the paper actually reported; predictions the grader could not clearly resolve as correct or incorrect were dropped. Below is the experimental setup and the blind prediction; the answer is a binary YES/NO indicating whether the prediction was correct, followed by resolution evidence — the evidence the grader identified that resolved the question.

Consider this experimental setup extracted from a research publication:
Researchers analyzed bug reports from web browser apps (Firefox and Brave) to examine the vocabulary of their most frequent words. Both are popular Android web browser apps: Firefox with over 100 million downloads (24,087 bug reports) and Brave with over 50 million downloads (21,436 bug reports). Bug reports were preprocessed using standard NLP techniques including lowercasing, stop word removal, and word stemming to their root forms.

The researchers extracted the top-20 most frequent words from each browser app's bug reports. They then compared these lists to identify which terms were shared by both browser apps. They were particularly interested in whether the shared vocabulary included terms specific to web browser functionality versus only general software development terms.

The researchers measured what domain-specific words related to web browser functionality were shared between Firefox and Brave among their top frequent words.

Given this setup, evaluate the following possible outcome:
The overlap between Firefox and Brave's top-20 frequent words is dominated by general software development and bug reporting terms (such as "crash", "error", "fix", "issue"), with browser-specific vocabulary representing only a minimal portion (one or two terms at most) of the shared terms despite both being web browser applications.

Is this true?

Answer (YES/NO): NO